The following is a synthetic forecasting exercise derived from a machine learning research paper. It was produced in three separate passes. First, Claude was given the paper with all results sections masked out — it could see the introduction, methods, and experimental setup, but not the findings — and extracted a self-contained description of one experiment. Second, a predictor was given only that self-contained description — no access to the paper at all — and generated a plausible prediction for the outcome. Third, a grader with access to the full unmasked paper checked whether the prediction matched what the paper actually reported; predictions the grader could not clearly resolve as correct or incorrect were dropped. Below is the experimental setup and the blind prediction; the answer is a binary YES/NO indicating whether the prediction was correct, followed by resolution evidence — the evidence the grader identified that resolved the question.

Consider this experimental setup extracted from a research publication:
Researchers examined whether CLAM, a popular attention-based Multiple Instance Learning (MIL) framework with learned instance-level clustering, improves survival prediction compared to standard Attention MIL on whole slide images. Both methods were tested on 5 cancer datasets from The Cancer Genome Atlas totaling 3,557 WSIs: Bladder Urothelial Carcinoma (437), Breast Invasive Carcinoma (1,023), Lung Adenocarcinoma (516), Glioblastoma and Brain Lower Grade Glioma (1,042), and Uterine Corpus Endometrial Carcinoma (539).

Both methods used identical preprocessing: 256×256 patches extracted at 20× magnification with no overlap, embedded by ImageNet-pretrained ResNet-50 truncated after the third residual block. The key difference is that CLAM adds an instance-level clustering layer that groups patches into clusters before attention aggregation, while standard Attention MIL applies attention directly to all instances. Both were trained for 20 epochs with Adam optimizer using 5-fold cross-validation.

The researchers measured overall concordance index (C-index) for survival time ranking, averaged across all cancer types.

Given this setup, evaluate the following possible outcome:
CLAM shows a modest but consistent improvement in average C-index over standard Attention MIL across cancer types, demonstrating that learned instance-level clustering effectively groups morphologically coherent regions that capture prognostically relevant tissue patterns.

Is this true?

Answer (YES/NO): NO